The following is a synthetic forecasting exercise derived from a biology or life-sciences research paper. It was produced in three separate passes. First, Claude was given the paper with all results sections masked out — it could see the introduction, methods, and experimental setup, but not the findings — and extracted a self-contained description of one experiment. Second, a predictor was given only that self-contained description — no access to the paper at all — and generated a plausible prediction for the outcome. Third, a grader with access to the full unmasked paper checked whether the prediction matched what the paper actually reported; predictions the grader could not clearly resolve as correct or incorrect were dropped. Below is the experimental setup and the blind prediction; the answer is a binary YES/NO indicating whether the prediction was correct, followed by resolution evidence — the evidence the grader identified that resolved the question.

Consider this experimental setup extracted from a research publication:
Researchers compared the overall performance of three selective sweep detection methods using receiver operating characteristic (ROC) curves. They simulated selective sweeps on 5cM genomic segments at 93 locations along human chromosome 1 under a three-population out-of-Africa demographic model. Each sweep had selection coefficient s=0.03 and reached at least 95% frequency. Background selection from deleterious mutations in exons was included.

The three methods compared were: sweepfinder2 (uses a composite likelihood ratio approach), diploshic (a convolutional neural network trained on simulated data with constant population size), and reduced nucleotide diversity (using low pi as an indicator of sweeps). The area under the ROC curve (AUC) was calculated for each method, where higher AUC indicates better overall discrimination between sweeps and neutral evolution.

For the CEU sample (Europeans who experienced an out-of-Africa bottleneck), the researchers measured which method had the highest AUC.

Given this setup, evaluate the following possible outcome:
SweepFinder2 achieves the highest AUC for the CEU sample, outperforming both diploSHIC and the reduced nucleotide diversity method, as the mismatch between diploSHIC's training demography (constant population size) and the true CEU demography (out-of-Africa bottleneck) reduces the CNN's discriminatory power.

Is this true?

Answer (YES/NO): NO